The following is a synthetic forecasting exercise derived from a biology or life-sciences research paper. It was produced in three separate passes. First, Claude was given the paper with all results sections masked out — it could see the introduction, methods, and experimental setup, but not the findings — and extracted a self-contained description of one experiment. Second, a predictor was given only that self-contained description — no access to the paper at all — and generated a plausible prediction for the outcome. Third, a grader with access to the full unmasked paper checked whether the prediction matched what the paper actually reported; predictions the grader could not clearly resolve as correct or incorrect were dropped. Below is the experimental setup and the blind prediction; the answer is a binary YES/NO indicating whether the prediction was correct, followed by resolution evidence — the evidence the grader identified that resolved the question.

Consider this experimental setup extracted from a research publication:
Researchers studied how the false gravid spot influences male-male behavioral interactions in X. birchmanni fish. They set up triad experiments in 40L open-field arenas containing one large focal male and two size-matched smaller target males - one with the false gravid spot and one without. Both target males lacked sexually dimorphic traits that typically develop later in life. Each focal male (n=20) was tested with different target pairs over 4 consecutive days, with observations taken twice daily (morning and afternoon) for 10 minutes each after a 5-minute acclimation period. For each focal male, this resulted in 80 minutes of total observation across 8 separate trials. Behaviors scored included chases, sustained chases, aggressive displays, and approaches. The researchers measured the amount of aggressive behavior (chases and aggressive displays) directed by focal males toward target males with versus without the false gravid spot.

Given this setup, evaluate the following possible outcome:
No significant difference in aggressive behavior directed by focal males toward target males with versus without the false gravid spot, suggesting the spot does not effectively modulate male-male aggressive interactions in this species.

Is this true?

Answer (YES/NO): NO